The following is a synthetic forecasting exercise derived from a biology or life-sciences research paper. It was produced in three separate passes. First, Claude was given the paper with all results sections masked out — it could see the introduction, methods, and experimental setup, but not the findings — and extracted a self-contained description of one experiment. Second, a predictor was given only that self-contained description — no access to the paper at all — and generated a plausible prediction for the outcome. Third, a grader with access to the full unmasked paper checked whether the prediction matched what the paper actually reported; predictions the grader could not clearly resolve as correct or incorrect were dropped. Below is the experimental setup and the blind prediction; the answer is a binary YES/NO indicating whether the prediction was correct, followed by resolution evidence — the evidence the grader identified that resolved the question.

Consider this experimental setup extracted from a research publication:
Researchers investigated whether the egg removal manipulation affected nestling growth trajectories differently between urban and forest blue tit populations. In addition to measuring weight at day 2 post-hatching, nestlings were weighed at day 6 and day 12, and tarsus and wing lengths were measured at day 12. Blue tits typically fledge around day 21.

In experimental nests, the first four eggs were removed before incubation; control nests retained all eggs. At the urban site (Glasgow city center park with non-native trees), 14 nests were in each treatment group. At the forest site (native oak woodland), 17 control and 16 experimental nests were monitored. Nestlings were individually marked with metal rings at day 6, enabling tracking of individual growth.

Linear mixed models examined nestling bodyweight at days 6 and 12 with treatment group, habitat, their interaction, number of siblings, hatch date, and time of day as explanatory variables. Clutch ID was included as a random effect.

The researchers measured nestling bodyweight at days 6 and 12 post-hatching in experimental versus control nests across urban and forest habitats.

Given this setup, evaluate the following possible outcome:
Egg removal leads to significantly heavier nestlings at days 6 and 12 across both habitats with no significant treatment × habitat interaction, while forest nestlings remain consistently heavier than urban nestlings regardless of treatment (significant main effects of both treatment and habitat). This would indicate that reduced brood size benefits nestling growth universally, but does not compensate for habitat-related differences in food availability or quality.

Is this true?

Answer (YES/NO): NO